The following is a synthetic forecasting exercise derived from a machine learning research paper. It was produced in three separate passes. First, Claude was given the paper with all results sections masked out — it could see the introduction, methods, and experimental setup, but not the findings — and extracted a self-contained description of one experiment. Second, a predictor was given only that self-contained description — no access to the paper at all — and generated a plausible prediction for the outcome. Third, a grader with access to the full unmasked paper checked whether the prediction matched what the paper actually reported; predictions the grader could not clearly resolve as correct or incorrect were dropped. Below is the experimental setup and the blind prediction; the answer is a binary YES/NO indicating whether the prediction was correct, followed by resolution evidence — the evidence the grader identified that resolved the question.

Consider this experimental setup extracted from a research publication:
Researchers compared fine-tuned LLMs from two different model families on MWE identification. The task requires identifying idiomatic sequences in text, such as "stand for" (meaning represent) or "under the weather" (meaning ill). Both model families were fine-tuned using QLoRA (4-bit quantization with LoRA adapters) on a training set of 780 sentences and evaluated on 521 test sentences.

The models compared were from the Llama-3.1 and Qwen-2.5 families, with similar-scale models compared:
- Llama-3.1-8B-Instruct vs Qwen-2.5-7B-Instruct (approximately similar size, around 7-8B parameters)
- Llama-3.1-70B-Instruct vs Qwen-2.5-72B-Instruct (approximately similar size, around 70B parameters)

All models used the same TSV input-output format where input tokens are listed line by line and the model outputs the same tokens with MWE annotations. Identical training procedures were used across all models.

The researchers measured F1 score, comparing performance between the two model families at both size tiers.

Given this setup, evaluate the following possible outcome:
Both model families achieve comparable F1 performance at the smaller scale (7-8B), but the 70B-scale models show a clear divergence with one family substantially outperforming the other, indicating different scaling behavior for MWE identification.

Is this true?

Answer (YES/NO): NO